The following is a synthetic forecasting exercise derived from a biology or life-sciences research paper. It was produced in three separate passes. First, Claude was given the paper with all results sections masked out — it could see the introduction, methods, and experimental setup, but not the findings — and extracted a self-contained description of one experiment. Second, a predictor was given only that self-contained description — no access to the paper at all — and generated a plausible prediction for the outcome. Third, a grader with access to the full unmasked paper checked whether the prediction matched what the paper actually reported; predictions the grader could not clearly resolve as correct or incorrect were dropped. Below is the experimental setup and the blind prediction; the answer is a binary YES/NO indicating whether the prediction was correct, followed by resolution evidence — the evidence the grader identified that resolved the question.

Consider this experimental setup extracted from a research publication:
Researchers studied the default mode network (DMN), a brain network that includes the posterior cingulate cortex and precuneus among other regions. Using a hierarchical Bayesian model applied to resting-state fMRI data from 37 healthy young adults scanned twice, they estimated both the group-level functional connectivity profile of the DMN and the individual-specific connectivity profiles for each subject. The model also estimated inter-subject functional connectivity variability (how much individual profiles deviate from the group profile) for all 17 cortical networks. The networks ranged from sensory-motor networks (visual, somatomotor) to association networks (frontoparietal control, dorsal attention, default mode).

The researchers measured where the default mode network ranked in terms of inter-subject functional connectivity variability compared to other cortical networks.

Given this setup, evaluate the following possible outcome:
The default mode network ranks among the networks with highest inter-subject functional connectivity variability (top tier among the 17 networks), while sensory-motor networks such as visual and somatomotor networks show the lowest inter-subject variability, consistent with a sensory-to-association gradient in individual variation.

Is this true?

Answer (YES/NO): NO